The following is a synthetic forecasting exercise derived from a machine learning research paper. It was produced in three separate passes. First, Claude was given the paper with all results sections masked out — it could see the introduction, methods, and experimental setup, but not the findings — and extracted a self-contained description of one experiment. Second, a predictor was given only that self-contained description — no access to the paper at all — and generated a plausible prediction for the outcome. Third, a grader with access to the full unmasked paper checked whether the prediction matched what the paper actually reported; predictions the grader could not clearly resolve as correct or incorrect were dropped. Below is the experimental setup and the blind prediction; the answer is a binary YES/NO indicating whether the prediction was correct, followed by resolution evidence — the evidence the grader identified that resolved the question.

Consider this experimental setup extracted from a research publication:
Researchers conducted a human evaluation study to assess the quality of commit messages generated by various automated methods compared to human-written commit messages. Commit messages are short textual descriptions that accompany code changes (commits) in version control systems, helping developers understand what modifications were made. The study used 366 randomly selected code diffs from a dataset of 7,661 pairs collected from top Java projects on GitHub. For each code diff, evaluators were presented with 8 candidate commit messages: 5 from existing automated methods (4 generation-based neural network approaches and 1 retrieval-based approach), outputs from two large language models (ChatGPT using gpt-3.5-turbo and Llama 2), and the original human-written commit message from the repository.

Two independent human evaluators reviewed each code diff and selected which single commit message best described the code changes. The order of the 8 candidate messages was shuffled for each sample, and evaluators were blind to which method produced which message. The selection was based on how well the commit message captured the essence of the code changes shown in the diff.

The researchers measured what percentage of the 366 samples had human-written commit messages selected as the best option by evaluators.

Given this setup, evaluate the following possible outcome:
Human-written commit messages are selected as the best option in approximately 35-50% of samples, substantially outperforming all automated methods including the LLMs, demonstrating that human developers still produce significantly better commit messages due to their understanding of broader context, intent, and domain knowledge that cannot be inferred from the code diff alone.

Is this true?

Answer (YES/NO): NO